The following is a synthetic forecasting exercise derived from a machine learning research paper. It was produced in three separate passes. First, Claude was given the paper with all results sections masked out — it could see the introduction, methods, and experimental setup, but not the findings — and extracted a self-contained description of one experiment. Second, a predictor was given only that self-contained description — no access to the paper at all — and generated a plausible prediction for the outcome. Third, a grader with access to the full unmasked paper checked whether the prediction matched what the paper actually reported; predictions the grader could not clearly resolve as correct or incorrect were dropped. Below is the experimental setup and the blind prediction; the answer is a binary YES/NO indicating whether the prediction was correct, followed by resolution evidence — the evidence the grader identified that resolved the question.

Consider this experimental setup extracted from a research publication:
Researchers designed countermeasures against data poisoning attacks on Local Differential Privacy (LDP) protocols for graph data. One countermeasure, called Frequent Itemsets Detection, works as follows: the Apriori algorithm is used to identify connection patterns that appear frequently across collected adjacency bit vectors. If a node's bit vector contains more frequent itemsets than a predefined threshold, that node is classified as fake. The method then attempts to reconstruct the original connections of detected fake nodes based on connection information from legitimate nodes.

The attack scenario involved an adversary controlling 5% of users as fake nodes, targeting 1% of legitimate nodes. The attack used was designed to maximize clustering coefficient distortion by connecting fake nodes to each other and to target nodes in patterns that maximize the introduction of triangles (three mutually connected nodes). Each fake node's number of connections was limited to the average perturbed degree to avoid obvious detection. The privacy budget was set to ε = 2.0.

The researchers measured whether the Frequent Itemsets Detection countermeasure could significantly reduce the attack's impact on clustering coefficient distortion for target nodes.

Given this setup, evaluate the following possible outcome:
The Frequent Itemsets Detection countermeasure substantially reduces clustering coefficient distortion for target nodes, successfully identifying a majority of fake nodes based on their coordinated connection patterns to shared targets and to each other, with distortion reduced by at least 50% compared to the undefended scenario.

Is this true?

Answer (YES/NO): NO